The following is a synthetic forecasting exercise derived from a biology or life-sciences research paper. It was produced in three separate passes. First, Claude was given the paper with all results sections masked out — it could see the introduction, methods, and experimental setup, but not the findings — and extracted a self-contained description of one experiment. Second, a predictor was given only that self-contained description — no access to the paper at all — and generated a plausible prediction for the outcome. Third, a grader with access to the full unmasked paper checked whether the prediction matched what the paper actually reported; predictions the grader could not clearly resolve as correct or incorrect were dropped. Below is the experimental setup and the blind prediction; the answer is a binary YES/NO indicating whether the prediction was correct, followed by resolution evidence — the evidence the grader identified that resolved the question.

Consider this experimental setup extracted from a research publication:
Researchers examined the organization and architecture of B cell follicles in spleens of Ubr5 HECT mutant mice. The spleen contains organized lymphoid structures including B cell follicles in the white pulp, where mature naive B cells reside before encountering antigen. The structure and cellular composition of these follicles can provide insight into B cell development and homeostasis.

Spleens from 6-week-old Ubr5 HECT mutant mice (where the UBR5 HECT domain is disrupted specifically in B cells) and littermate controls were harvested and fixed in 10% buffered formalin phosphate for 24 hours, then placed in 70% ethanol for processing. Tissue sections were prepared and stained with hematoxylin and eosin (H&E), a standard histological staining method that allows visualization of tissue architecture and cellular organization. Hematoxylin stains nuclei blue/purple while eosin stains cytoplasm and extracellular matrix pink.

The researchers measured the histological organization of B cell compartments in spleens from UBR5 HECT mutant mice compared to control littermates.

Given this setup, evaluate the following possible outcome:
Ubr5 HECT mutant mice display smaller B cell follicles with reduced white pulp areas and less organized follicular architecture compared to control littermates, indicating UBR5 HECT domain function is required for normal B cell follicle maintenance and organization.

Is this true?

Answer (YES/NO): NO